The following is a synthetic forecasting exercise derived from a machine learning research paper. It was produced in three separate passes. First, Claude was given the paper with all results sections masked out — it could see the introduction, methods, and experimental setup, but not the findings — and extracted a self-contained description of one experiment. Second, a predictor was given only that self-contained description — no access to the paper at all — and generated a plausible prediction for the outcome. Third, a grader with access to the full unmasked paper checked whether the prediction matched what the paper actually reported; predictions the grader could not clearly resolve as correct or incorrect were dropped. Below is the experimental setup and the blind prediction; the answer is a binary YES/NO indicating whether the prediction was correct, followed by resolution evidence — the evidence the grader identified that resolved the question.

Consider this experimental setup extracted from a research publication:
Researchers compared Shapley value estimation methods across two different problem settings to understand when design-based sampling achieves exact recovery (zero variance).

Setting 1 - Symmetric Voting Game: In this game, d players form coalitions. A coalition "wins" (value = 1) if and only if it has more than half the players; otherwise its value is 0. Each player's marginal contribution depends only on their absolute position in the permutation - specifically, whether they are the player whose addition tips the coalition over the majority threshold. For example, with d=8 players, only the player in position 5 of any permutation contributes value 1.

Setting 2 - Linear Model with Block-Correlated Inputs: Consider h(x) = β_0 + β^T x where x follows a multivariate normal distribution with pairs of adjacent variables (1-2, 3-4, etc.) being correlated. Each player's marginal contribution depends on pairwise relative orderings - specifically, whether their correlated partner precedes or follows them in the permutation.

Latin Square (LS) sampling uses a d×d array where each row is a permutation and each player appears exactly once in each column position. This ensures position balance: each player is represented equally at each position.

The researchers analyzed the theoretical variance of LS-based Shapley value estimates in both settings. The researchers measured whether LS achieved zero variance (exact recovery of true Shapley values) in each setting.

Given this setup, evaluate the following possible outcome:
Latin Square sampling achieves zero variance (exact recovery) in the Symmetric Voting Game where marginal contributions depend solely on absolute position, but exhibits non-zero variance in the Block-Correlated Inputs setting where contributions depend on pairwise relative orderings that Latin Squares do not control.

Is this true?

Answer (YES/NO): YES